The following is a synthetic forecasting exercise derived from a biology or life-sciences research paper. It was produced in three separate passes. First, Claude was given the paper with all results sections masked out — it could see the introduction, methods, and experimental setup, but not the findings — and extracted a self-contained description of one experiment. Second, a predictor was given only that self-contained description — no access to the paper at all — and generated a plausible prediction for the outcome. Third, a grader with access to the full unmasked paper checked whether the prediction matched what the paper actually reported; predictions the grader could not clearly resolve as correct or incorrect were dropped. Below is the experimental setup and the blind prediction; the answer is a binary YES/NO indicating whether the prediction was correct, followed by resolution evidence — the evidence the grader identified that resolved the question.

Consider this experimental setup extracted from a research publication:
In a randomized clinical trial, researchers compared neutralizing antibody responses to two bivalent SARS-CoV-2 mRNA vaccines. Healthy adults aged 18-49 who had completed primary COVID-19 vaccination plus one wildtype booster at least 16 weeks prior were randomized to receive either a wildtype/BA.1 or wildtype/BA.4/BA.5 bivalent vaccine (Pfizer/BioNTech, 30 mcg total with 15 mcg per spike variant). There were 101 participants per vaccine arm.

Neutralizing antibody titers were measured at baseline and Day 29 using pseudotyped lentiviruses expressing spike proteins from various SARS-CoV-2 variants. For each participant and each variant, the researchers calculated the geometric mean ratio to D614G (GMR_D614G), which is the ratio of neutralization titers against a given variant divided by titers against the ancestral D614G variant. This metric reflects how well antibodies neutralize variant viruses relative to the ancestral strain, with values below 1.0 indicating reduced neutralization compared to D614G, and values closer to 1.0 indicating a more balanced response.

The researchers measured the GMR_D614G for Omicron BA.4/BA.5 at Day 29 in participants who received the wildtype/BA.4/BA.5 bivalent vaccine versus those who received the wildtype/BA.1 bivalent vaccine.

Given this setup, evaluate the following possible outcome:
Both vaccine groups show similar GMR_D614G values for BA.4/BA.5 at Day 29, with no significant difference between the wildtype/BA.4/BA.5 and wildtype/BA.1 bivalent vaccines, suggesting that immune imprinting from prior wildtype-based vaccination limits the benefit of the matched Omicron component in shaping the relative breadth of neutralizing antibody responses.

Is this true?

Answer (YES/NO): NO